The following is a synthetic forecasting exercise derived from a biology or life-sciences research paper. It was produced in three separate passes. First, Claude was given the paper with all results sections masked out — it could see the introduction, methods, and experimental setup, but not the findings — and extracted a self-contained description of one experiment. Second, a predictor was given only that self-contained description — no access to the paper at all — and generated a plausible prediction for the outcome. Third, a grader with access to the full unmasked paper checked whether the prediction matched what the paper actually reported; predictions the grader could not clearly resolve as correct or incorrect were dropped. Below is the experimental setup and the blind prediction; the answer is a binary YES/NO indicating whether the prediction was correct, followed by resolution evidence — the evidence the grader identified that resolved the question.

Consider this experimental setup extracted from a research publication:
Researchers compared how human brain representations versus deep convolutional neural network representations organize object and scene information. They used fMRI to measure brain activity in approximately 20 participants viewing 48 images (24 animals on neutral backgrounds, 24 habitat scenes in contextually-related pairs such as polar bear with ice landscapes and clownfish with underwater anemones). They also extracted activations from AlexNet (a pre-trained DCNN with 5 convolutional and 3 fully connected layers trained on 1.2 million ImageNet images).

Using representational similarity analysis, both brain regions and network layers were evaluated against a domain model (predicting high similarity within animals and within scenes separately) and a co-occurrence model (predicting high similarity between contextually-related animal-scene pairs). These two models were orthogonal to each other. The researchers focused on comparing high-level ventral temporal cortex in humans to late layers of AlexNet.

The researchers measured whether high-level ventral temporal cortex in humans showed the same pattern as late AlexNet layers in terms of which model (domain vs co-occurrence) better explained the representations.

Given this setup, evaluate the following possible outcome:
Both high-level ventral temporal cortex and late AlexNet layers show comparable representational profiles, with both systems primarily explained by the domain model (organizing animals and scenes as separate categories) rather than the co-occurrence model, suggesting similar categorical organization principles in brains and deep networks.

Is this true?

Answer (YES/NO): NO